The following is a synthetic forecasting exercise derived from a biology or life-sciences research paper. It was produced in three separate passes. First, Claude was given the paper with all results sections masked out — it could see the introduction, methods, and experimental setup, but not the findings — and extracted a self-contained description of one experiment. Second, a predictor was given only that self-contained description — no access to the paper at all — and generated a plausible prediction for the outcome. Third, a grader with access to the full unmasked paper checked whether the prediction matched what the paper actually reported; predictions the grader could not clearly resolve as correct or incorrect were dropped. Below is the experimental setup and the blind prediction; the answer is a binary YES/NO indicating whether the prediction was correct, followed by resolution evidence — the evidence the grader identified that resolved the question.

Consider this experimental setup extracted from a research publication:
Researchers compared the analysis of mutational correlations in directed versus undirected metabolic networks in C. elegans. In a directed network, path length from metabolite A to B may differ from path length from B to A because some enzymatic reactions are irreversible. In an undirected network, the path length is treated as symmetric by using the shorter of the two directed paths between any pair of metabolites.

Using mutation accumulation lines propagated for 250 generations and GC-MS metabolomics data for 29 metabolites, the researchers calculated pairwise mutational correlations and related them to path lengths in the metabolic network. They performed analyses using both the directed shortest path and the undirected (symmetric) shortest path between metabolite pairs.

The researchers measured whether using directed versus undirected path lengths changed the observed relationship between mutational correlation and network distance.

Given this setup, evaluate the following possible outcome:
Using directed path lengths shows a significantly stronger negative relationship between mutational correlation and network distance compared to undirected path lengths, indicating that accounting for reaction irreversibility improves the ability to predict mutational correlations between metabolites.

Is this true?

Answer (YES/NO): NO